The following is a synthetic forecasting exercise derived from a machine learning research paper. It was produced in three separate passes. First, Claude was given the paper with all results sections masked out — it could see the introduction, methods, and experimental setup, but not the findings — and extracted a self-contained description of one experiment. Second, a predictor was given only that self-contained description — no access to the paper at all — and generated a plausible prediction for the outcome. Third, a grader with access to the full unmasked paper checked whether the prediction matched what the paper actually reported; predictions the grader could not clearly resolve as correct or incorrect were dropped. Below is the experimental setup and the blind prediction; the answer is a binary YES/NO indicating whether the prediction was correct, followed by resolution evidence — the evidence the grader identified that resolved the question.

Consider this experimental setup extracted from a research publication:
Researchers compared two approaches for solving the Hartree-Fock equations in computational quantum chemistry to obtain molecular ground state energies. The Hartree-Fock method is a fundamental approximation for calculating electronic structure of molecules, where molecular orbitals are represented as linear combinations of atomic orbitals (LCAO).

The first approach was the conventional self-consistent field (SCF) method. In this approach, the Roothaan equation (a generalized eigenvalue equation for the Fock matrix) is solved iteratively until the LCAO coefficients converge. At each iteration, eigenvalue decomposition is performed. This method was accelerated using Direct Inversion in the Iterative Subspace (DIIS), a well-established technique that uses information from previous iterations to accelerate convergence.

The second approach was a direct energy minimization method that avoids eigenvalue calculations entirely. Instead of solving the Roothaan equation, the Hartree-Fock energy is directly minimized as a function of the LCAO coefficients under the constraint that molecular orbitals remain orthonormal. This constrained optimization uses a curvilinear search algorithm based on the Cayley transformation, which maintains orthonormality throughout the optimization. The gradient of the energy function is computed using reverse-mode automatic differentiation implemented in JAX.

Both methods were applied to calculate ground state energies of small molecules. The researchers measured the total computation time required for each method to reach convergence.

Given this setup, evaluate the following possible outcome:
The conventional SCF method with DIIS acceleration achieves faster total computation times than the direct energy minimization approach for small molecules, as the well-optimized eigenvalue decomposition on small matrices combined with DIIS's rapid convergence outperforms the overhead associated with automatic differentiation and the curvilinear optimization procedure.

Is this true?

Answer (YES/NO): YES